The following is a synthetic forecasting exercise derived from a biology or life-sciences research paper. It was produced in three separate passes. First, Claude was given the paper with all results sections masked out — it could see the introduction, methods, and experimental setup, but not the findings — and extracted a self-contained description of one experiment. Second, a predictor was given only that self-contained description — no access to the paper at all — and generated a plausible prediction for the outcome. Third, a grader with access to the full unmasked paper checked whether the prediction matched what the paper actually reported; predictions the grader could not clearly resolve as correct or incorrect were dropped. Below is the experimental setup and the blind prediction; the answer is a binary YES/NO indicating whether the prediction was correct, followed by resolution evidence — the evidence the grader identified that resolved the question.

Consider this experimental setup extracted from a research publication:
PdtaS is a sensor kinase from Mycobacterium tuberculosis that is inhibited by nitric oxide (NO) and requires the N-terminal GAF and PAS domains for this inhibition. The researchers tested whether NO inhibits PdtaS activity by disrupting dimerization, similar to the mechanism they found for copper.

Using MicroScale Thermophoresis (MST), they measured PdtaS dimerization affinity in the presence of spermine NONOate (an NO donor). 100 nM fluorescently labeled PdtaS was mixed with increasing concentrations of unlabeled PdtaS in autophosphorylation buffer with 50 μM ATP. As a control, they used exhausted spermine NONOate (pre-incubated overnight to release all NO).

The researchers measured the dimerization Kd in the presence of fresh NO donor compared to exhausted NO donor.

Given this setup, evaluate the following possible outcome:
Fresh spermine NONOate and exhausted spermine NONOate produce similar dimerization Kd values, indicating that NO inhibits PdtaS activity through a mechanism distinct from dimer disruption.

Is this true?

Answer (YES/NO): NO